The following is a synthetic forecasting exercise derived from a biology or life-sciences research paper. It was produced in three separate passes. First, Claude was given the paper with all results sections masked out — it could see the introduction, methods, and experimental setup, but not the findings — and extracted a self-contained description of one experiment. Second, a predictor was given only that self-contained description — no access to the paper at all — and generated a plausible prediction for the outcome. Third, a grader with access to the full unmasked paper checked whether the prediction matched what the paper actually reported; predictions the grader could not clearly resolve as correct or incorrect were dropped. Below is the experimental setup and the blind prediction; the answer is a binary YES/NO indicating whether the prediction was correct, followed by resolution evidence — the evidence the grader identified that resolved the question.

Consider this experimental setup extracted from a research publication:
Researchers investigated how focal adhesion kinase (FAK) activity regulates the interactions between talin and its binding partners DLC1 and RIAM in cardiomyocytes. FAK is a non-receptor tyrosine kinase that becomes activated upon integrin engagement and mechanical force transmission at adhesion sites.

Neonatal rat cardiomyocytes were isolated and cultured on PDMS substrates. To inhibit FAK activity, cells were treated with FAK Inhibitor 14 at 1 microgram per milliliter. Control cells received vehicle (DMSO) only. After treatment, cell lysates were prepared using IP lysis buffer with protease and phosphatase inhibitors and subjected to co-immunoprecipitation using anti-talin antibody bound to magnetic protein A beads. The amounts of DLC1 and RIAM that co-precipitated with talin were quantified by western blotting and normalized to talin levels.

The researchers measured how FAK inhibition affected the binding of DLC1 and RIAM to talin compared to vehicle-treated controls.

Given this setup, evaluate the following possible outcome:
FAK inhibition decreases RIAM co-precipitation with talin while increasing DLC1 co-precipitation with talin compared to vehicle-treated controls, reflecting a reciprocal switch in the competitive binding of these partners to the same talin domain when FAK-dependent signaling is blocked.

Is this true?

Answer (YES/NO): NO